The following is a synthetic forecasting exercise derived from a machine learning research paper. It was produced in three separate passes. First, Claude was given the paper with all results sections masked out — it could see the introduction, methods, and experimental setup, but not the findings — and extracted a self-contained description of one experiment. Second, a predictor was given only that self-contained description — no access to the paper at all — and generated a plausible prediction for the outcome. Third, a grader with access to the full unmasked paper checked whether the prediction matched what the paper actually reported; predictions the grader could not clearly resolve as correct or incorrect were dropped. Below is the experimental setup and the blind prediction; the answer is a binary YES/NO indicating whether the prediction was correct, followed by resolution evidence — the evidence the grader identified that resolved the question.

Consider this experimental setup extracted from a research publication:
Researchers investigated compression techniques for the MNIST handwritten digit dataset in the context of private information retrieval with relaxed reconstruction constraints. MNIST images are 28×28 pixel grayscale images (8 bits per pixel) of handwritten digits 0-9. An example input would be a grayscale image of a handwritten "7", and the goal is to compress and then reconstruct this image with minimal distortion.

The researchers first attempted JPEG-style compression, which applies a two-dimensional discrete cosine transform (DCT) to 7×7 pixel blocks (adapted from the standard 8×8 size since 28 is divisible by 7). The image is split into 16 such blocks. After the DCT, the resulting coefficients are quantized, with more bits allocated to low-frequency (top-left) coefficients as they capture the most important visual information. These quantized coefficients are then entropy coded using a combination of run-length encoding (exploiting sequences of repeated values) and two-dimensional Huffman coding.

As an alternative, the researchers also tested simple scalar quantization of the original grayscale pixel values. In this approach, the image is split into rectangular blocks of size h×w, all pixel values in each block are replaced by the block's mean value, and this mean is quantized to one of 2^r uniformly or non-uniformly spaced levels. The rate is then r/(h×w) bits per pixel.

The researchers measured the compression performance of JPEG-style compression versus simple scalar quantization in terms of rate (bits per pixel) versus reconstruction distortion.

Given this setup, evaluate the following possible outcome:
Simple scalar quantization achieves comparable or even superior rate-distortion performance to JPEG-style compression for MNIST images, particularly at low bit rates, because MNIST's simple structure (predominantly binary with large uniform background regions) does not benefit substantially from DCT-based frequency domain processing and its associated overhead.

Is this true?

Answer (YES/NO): YES